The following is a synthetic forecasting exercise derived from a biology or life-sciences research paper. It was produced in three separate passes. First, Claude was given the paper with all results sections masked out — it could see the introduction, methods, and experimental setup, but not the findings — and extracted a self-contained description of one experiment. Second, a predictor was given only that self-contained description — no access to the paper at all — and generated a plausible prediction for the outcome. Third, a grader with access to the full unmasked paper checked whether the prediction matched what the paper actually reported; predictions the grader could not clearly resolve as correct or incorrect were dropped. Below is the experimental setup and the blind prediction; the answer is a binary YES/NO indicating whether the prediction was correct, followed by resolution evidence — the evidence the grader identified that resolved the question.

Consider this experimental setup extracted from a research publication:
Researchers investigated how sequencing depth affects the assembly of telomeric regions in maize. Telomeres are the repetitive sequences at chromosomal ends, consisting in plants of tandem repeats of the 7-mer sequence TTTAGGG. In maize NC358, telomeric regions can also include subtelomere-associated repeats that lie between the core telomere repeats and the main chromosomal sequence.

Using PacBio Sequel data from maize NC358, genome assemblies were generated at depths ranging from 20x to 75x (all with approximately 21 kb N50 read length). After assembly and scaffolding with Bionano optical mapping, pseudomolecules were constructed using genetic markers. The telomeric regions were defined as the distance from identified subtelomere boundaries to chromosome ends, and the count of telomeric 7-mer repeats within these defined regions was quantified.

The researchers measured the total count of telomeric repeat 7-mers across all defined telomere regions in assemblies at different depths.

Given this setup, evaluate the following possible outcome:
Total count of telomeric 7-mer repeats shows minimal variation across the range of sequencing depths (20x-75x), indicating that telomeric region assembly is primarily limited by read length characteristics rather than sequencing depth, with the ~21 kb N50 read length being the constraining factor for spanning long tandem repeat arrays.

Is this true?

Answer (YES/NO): NO